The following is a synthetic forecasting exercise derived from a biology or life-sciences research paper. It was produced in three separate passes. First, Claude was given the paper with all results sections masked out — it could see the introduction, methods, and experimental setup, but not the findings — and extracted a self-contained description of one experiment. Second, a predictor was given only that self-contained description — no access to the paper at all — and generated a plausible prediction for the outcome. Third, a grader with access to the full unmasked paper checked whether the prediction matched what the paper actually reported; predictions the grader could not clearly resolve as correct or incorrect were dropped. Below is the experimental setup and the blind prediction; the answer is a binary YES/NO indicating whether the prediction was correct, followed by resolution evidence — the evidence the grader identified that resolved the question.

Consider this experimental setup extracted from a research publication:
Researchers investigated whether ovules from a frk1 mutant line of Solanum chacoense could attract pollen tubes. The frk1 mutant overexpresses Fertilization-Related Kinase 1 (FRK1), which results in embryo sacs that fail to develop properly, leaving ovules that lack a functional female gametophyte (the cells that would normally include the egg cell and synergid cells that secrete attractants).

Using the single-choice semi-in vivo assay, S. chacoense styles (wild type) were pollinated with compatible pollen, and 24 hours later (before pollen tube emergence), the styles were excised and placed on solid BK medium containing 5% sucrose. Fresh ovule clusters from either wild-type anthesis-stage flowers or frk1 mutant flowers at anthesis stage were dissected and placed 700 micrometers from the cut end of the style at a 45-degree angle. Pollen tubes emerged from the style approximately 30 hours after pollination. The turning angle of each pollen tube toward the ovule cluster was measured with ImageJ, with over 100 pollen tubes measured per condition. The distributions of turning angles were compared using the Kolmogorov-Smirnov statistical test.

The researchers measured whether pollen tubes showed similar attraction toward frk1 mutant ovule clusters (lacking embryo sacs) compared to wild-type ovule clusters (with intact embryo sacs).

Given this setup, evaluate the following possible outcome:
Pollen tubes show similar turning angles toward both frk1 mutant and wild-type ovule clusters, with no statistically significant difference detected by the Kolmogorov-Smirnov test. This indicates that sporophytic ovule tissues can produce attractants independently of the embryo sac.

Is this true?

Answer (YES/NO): NO